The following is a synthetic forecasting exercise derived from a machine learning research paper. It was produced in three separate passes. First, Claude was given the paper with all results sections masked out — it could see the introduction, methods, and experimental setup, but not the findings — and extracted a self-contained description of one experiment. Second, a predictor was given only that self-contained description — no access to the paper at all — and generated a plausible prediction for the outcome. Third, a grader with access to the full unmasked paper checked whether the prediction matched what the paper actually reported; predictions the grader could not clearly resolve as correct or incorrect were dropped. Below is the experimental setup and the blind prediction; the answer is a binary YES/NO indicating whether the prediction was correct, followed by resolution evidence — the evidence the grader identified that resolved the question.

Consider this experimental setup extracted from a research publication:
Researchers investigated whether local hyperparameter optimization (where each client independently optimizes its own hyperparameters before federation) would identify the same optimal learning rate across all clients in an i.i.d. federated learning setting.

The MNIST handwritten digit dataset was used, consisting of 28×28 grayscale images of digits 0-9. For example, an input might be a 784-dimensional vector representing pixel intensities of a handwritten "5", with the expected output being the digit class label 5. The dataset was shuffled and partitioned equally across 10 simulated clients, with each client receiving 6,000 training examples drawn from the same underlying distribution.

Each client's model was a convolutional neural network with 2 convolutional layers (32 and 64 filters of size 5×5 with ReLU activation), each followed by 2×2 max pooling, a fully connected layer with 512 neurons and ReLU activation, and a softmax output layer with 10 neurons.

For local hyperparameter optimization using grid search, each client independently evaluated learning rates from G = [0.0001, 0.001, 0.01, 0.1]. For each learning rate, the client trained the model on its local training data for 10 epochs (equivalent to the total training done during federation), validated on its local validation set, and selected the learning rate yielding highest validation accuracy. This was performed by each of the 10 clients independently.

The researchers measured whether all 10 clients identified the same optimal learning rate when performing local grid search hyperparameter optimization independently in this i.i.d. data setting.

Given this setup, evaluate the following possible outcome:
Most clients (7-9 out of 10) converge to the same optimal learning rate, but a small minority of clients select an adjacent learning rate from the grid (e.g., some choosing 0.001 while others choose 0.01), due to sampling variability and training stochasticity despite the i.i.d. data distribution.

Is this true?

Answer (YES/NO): NO